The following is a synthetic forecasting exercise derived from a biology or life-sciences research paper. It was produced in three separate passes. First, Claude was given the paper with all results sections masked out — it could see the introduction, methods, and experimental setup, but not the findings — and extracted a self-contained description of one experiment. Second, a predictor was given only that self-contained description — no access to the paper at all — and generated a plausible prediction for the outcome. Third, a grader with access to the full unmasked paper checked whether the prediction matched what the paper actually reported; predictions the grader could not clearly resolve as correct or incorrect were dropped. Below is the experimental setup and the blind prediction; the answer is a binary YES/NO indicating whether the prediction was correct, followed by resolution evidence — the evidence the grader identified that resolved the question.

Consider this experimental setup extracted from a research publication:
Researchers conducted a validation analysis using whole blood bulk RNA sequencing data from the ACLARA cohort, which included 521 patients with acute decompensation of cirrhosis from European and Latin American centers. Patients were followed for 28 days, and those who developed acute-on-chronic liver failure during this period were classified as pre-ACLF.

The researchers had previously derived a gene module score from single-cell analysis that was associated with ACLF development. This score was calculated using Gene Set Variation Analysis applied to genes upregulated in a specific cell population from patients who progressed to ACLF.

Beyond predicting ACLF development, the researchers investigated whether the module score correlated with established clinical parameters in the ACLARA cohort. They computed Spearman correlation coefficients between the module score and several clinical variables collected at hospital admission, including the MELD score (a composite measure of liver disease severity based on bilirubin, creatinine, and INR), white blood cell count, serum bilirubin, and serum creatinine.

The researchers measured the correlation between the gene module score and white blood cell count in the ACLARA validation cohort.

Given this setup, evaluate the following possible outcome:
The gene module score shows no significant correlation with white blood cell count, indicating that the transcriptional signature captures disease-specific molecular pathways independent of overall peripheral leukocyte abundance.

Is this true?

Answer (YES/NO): NO